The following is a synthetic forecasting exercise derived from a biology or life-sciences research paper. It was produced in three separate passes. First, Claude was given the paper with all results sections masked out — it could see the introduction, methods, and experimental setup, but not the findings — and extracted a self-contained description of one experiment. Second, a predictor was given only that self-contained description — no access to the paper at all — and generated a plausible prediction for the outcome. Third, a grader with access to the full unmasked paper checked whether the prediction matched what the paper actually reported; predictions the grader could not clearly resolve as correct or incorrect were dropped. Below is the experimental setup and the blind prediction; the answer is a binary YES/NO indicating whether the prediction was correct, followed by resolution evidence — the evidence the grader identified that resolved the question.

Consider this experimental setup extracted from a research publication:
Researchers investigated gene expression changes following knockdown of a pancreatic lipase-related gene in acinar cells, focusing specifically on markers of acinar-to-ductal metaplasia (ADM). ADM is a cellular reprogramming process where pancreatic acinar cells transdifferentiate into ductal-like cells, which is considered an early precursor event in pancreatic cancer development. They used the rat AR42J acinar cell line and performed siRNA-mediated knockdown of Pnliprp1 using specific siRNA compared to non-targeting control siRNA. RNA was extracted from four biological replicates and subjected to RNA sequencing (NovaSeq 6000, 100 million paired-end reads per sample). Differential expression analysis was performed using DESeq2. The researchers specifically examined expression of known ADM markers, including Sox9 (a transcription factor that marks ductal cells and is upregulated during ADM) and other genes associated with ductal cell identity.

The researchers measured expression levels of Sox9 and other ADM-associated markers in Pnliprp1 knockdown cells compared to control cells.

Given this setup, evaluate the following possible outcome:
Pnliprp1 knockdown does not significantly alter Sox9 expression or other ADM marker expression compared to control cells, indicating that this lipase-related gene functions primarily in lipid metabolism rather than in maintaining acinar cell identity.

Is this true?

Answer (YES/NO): NO